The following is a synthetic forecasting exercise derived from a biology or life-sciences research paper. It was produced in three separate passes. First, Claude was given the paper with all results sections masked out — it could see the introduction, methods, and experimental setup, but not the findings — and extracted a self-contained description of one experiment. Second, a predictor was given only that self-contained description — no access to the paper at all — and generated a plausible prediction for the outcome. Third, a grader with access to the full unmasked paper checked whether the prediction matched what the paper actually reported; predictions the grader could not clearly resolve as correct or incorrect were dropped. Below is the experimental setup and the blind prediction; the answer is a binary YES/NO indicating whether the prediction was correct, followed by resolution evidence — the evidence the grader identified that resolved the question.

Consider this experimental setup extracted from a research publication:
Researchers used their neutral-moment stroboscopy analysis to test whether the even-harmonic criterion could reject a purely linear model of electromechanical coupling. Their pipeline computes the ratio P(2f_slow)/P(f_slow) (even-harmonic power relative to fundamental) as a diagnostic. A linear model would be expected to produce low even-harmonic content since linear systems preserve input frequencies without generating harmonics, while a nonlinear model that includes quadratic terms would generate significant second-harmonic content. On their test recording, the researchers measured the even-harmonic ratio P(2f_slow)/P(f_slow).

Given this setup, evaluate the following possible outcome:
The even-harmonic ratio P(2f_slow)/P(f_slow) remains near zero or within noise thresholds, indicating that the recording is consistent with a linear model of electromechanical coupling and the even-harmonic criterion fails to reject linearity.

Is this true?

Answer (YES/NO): NO